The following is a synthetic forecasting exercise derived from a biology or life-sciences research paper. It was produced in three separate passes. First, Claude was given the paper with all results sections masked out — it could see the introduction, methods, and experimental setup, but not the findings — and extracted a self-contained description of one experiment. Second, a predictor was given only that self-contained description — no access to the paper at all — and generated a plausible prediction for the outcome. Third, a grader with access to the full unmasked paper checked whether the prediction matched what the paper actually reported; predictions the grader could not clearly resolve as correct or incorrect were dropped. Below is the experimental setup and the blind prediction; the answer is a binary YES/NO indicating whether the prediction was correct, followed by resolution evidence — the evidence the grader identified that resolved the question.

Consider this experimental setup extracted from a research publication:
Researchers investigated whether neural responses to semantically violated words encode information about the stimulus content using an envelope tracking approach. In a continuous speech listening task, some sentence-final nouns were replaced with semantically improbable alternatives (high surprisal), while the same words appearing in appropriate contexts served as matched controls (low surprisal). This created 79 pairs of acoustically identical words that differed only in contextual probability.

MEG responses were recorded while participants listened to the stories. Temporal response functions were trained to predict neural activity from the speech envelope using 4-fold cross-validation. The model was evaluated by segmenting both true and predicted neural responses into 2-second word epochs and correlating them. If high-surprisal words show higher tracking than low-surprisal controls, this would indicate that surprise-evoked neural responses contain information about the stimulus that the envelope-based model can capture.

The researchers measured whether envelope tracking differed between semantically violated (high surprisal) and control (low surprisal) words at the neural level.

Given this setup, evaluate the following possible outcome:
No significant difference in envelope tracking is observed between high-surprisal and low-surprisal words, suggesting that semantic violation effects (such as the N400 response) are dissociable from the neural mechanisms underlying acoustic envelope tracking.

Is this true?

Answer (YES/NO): NO